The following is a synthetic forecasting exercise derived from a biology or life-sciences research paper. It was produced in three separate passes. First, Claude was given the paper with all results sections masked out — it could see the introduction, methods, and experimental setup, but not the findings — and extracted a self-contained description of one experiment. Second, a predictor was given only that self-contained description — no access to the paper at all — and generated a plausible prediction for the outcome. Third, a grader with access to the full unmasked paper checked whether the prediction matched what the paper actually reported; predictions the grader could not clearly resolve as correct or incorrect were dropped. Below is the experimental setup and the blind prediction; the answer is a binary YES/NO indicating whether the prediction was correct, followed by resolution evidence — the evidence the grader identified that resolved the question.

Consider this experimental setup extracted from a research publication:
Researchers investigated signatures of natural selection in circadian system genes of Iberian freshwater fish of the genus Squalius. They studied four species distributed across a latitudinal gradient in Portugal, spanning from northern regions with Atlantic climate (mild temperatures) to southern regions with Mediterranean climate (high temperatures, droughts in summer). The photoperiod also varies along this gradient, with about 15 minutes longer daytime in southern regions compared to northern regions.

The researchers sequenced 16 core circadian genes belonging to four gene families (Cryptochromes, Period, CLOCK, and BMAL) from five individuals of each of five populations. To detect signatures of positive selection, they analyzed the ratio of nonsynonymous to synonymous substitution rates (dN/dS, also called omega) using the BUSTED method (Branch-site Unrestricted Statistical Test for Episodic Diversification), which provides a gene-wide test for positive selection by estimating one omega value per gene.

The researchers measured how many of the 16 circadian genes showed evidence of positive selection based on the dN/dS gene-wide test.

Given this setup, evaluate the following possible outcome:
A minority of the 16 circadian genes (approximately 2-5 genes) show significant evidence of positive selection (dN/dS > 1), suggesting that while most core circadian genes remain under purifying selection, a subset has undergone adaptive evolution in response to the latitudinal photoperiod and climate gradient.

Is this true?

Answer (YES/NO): YES